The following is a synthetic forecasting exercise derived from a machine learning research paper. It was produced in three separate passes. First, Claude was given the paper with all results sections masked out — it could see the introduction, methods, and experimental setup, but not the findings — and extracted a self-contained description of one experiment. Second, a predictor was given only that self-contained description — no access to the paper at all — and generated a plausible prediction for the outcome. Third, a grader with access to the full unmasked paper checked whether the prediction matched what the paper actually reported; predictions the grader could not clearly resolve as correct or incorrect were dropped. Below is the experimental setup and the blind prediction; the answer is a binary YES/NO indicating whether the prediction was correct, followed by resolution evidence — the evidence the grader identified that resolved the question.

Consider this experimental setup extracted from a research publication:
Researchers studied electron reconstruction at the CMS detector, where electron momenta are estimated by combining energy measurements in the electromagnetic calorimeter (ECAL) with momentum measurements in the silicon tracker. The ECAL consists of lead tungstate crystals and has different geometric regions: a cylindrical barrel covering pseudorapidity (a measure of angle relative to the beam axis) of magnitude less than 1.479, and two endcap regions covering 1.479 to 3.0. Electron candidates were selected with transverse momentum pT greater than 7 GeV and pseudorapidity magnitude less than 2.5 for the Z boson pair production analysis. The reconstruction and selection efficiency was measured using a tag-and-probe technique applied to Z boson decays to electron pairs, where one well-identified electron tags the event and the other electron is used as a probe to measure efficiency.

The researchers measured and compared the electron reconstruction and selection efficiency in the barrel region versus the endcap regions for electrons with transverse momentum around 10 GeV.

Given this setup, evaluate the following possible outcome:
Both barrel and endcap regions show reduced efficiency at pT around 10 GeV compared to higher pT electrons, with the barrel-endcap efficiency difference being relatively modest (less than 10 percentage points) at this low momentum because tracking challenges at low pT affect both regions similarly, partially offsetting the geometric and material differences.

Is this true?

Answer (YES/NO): YES